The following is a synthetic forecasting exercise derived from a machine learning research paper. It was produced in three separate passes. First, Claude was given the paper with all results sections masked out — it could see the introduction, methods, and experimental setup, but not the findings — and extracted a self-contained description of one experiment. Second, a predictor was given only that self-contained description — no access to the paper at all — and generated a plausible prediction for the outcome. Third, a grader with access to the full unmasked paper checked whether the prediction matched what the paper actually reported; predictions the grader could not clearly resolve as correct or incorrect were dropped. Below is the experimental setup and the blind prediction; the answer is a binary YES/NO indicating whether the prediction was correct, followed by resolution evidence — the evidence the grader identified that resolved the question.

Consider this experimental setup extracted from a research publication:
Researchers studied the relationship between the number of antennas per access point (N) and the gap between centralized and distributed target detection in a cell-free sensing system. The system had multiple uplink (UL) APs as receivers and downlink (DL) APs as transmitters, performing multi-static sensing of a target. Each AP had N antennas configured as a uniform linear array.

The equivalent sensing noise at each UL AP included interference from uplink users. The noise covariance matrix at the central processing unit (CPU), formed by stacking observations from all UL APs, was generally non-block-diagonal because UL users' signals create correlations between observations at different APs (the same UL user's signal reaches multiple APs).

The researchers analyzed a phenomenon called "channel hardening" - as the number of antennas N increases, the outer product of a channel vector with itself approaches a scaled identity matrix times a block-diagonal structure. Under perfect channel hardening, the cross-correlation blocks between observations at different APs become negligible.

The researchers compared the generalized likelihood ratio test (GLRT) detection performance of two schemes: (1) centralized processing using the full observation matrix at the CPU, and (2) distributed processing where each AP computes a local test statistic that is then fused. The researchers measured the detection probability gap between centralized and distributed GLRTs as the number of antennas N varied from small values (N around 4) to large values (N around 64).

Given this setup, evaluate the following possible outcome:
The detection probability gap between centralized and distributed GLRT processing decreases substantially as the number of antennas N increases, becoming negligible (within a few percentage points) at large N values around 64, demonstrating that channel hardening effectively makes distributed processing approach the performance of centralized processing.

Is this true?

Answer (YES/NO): NO